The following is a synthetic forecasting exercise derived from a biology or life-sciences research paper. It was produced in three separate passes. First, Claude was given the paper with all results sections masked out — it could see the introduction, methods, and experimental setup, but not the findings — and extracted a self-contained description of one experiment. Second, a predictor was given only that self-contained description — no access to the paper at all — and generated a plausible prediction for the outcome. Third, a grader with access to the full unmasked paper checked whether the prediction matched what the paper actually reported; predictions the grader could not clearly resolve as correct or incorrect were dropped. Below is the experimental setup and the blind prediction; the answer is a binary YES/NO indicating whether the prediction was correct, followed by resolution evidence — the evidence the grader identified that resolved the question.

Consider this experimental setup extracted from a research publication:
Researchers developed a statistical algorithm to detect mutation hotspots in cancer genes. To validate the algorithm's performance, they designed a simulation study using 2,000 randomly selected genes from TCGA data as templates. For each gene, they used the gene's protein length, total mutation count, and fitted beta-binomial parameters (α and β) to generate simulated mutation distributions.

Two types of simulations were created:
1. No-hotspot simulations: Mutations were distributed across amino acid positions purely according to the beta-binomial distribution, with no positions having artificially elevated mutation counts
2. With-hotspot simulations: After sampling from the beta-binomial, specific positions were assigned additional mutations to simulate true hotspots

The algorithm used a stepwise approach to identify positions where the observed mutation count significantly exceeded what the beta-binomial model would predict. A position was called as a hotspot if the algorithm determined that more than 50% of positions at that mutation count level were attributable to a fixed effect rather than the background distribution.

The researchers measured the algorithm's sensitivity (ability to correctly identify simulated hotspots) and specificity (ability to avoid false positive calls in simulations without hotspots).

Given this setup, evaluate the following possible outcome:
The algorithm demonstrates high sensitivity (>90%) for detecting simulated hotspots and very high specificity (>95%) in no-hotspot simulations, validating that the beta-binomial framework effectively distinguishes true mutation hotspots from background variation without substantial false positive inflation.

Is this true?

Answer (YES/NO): NO